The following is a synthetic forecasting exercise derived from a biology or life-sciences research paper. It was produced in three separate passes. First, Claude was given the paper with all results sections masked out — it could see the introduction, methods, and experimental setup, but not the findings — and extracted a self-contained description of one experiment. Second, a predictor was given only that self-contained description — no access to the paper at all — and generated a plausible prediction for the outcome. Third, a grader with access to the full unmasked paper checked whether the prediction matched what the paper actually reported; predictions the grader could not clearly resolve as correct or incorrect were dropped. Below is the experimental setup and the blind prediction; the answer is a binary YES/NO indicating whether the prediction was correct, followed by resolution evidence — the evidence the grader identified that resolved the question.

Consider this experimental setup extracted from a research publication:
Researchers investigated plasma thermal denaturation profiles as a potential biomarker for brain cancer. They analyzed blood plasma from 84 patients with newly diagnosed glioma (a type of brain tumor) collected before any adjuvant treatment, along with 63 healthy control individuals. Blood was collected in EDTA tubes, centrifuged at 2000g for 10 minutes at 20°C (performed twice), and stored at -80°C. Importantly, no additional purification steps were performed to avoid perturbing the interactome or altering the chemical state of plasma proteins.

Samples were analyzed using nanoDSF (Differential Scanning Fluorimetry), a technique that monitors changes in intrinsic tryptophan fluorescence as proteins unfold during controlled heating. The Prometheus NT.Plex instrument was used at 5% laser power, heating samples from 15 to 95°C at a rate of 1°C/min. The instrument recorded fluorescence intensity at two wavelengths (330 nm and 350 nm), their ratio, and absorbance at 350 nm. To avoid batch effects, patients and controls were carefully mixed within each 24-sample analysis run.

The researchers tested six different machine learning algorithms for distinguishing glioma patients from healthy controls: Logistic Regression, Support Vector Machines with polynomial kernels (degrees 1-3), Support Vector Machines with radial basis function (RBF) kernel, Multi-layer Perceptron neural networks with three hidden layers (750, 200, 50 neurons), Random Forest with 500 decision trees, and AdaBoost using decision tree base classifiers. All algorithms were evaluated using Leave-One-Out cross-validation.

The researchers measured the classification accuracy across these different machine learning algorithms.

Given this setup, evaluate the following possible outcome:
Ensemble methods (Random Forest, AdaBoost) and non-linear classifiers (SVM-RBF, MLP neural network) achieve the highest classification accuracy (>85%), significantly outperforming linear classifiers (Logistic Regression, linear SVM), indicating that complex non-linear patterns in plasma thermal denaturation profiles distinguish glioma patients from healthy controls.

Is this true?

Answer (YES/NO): NO